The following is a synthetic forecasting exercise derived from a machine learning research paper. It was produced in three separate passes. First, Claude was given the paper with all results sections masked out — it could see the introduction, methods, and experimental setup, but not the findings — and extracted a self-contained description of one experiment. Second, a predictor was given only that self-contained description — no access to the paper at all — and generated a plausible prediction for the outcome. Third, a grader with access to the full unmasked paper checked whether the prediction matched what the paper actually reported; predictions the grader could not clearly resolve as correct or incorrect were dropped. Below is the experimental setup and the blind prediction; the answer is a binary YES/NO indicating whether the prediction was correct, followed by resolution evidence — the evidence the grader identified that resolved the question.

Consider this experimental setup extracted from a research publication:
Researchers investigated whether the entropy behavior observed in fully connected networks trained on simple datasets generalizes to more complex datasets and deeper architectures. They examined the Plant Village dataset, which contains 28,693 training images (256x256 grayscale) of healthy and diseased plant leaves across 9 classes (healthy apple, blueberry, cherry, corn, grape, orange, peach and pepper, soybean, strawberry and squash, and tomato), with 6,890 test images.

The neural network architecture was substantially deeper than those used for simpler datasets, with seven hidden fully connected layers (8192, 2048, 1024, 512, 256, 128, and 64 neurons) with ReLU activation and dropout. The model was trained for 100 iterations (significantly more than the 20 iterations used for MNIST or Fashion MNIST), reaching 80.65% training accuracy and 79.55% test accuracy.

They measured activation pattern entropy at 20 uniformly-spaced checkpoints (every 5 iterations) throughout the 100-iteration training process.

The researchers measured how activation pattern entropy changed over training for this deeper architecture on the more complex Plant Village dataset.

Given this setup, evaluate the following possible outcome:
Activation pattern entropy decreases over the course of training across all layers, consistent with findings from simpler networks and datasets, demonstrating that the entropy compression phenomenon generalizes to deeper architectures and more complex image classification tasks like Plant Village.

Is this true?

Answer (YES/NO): YES